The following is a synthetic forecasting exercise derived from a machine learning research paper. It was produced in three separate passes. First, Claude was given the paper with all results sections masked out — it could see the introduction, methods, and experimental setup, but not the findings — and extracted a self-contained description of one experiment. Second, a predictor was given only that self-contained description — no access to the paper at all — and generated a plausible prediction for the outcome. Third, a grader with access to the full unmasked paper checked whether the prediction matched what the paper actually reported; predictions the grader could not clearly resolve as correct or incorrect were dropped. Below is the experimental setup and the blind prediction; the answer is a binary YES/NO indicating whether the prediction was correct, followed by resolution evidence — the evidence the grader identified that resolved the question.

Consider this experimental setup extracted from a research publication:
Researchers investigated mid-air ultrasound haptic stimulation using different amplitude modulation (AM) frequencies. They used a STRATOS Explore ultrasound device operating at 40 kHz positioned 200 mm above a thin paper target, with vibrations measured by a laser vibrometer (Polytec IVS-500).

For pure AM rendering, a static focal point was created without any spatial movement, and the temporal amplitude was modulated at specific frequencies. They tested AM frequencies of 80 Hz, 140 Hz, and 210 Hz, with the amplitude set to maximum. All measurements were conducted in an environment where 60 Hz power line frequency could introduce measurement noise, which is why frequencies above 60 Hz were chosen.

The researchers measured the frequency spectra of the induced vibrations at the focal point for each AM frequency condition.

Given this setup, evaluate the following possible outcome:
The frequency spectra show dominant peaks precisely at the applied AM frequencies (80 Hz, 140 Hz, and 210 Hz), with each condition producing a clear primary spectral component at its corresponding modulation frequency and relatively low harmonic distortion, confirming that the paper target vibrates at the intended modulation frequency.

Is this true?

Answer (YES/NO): NO